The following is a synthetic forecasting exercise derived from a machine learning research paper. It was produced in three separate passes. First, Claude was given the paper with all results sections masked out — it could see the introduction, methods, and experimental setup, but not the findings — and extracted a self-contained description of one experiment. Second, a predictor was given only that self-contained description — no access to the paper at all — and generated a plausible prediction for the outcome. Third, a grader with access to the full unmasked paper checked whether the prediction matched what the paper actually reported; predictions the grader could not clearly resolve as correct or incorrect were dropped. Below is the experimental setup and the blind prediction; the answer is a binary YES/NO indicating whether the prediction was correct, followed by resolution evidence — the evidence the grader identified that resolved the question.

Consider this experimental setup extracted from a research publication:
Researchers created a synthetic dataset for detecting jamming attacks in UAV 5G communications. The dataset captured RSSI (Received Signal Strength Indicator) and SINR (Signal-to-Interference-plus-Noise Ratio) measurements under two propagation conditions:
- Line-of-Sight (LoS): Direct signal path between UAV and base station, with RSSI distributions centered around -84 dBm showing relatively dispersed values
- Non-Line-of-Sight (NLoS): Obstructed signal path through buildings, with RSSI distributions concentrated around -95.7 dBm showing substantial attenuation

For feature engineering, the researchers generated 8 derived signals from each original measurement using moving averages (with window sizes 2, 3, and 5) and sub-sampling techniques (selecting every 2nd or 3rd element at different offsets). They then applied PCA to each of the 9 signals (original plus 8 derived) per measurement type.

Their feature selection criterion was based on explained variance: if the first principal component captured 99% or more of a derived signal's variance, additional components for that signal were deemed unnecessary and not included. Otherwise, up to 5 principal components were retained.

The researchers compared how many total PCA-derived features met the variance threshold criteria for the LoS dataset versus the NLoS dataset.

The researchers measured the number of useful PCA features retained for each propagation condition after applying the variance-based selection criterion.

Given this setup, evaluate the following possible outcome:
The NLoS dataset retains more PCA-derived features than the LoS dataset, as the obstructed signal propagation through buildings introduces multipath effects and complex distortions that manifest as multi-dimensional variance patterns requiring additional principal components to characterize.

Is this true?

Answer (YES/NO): NO